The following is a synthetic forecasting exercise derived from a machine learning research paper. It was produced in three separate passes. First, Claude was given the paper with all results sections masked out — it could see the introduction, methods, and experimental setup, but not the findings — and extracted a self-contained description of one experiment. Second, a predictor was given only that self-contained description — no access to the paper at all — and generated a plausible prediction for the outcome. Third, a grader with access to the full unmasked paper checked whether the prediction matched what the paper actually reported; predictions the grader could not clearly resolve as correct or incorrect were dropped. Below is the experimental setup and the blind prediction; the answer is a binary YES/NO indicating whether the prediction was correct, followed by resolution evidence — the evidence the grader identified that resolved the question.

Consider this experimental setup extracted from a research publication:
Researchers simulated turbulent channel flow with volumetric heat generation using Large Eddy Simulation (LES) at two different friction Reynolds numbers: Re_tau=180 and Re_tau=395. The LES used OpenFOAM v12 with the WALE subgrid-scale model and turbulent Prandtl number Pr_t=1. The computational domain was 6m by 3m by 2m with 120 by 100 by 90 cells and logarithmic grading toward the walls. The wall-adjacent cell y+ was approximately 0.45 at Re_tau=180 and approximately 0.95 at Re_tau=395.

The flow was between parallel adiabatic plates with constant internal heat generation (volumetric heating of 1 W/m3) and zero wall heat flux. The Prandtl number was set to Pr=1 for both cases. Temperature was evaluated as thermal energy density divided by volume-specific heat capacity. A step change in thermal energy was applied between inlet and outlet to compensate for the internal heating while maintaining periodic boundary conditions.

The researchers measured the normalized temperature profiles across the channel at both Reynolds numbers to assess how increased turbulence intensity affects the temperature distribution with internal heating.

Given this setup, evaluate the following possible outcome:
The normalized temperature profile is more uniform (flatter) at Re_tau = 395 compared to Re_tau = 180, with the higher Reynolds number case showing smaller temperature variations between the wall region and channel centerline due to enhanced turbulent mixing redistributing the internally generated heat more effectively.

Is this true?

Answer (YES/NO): YES